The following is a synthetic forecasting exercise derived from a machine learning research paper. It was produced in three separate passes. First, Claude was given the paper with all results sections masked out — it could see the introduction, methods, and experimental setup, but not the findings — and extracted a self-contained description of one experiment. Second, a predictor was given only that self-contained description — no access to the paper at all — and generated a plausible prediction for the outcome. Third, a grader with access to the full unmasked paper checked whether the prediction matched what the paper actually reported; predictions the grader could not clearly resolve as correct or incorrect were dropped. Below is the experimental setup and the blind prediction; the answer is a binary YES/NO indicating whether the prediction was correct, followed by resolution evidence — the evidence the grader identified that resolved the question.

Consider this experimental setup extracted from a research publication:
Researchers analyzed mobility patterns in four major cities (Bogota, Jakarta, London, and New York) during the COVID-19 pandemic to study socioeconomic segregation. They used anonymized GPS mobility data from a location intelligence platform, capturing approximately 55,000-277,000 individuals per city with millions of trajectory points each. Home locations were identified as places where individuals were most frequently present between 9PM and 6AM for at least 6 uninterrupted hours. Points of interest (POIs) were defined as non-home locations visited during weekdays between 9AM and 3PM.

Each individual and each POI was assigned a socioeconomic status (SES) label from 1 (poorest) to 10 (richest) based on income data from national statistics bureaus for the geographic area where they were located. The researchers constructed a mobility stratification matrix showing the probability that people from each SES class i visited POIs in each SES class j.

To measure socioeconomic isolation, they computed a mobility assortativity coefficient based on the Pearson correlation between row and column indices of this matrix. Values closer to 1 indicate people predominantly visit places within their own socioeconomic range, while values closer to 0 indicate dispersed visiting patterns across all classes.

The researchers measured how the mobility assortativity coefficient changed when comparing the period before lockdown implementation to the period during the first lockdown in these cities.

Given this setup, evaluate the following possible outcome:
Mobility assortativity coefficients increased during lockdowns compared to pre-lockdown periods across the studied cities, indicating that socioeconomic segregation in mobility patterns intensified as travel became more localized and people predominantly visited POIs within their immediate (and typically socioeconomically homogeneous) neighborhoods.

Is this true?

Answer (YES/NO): YES